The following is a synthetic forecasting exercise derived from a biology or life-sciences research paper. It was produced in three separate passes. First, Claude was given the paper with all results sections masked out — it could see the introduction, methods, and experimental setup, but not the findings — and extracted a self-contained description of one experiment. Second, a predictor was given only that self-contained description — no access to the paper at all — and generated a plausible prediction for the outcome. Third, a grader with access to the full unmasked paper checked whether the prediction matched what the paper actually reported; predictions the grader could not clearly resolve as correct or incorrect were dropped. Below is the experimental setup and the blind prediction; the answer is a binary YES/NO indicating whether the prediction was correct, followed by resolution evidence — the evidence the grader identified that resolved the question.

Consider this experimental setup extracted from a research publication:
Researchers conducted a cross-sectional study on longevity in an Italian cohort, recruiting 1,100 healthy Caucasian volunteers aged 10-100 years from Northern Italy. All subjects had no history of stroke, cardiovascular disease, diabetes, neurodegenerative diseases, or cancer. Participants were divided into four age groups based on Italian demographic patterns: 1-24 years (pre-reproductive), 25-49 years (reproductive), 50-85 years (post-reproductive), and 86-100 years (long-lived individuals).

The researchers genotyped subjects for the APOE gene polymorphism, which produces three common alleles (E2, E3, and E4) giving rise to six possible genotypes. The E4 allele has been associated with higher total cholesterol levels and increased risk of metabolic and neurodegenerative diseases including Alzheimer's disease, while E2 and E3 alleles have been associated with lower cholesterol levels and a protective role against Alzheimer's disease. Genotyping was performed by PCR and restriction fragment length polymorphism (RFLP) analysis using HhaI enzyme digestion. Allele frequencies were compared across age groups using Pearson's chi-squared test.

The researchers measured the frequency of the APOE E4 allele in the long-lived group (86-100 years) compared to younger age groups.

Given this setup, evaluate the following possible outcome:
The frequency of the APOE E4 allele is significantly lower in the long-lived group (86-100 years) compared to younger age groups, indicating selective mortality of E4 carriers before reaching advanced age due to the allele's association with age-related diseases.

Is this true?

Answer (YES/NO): YES